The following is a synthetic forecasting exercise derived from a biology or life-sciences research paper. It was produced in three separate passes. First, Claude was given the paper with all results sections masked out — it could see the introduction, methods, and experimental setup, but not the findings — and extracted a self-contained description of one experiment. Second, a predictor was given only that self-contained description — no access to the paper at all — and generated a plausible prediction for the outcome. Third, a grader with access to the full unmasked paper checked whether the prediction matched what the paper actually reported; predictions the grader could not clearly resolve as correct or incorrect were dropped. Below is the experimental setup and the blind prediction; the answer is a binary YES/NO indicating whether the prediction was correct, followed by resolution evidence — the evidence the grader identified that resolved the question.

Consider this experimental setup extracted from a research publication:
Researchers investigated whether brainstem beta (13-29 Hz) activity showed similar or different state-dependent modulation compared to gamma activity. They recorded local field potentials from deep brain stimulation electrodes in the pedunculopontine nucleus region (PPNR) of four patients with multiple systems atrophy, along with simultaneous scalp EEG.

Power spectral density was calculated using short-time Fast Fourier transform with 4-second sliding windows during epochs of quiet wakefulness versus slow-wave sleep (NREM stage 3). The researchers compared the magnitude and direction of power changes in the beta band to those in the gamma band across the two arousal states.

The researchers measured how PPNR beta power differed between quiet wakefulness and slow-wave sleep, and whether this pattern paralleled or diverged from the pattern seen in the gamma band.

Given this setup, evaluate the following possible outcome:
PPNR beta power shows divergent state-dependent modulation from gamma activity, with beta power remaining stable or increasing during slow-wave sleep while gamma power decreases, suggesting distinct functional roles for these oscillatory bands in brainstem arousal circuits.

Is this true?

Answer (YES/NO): NO